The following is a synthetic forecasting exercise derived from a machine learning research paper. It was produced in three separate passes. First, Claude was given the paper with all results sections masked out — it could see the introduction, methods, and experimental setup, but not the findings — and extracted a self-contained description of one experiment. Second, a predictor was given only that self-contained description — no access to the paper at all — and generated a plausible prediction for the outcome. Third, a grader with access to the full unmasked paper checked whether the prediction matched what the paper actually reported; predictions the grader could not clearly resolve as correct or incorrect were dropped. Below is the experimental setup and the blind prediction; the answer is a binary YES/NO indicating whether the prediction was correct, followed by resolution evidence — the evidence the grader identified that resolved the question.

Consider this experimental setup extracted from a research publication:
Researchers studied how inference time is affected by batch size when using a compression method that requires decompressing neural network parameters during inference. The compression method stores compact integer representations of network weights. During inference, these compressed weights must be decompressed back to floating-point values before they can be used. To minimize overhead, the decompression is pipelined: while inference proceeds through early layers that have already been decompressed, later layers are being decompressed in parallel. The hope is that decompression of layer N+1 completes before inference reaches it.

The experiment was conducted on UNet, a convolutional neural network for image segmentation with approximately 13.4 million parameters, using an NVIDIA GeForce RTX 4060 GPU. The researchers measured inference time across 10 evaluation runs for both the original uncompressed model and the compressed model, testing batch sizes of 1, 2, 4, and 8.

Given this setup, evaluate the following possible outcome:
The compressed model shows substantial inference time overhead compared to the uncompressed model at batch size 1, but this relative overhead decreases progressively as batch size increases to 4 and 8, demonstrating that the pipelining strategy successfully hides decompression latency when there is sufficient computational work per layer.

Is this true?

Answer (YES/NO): NO